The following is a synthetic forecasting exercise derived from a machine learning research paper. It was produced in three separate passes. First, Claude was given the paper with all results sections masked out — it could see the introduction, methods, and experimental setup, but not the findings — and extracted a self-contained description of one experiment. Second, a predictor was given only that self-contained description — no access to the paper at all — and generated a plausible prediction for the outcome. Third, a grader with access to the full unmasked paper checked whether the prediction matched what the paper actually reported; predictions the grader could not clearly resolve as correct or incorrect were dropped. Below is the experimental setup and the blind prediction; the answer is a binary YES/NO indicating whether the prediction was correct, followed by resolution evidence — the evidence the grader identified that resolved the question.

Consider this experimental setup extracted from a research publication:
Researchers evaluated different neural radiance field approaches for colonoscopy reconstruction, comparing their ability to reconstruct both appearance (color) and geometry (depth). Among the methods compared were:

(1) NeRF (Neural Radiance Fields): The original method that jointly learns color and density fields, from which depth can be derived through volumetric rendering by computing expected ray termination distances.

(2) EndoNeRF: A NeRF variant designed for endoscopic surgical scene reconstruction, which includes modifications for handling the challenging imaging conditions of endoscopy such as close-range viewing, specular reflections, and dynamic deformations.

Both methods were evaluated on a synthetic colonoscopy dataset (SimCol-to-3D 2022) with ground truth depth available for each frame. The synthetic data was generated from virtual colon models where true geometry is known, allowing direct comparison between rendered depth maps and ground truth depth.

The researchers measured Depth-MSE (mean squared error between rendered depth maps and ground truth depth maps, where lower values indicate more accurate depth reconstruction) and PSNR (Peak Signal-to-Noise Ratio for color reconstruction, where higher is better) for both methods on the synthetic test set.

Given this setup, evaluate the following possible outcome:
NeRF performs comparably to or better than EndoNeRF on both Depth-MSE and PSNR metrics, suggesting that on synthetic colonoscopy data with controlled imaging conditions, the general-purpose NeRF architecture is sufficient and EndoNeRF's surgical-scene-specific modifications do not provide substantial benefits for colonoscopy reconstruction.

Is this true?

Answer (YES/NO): NO